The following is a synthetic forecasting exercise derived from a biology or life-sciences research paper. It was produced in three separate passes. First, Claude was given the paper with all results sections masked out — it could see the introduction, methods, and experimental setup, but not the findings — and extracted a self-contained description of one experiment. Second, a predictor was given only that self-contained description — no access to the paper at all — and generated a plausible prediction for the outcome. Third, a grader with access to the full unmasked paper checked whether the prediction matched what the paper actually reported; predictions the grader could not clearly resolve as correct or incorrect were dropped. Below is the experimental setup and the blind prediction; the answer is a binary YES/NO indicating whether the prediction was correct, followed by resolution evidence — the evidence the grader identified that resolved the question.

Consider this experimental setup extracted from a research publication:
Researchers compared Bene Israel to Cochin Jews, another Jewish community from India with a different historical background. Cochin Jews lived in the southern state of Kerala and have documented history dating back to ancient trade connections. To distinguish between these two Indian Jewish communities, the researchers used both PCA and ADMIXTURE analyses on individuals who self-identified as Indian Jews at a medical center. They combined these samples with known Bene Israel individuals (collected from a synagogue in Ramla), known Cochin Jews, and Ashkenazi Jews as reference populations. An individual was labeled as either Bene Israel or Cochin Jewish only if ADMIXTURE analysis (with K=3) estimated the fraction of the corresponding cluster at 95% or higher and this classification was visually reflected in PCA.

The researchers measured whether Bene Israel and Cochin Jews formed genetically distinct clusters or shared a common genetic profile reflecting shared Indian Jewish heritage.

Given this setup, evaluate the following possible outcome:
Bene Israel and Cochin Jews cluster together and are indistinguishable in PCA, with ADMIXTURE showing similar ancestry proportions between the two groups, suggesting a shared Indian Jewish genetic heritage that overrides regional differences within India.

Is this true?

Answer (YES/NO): NO